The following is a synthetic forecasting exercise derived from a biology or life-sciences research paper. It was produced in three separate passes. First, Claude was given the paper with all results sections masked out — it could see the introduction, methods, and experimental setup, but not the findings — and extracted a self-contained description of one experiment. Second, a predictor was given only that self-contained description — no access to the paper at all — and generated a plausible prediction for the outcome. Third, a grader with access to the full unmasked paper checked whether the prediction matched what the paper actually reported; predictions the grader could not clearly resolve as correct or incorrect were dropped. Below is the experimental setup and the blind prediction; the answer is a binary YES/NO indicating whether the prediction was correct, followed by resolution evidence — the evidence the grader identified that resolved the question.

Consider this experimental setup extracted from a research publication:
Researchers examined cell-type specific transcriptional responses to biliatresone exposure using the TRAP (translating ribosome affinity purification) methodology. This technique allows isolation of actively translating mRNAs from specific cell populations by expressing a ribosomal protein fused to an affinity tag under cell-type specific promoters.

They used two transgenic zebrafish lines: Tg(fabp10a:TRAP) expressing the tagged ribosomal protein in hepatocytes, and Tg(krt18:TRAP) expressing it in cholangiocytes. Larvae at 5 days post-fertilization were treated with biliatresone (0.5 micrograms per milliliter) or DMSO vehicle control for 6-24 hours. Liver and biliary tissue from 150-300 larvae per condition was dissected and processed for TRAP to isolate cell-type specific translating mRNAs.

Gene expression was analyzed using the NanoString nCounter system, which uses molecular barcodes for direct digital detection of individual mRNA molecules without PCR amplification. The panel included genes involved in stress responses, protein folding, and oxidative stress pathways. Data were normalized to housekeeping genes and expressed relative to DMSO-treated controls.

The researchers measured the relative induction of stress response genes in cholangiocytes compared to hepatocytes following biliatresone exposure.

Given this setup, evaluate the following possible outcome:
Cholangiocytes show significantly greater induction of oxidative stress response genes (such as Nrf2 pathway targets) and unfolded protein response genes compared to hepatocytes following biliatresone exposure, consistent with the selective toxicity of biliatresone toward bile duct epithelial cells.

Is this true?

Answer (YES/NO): NO